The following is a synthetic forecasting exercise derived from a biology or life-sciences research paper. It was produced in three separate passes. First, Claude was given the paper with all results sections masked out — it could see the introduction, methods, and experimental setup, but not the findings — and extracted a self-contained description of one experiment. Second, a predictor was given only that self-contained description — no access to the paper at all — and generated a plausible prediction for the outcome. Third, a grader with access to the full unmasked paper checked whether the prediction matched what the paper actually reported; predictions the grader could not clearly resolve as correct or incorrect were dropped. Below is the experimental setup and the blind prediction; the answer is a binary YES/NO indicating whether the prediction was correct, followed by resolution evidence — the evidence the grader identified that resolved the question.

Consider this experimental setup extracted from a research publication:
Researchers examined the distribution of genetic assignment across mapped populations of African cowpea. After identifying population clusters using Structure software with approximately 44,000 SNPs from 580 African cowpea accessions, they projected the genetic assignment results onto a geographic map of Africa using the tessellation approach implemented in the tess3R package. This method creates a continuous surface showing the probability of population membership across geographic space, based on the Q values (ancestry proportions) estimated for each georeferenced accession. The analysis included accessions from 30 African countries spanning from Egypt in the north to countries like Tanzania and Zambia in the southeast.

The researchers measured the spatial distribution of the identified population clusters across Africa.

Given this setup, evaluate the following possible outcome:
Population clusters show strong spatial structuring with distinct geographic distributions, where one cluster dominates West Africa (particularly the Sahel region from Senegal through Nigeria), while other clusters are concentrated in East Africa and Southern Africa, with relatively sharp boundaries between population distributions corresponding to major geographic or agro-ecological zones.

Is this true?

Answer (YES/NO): NO